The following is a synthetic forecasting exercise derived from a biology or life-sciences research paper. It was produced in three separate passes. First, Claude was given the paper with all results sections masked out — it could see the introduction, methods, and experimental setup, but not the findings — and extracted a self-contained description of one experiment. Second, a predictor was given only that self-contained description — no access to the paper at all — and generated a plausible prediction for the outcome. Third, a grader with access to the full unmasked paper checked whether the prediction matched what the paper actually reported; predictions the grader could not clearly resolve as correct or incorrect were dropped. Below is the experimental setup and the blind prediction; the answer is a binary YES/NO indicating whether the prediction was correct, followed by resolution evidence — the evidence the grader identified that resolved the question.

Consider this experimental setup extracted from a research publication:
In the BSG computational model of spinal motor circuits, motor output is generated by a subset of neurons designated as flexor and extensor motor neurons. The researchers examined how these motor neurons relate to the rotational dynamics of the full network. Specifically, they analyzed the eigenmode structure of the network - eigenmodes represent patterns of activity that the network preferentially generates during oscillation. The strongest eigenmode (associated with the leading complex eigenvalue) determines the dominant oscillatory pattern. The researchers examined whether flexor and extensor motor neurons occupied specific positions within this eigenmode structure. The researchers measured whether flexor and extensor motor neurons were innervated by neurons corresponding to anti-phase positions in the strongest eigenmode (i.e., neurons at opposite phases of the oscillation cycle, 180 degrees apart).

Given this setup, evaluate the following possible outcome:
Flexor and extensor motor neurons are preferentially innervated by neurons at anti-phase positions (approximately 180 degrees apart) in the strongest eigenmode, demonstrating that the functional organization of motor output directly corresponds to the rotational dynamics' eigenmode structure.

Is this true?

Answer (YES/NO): YES